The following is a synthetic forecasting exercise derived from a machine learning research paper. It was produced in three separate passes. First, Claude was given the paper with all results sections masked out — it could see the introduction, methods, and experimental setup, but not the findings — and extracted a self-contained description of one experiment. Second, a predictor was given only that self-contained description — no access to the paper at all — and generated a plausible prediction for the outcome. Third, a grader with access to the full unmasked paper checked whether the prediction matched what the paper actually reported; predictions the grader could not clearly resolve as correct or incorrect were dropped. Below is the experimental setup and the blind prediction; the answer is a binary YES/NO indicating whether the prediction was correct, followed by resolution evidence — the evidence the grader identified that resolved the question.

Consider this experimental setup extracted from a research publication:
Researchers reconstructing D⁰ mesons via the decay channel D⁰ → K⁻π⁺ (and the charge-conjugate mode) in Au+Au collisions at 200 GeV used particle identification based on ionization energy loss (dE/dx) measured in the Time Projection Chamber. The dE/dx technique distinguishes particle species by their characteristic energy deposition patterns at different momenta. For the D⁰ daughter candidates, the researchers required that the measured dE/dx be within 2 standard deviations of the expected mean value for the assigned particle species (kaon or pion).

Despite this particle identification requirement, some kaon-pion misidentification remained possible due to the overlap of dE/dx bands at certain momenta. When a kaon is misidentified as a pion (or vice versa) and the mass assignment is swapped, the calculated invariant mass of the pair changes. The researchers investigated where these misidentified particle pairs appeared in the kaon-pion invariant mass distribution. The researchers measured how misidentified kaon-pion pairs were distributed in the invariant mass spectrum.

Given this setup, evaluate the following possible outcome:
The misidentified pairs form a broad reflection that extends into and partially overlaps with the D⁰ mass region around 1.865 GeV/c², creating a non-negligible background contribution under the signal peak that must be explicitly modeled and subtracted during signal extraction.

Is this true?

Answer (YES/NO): NO